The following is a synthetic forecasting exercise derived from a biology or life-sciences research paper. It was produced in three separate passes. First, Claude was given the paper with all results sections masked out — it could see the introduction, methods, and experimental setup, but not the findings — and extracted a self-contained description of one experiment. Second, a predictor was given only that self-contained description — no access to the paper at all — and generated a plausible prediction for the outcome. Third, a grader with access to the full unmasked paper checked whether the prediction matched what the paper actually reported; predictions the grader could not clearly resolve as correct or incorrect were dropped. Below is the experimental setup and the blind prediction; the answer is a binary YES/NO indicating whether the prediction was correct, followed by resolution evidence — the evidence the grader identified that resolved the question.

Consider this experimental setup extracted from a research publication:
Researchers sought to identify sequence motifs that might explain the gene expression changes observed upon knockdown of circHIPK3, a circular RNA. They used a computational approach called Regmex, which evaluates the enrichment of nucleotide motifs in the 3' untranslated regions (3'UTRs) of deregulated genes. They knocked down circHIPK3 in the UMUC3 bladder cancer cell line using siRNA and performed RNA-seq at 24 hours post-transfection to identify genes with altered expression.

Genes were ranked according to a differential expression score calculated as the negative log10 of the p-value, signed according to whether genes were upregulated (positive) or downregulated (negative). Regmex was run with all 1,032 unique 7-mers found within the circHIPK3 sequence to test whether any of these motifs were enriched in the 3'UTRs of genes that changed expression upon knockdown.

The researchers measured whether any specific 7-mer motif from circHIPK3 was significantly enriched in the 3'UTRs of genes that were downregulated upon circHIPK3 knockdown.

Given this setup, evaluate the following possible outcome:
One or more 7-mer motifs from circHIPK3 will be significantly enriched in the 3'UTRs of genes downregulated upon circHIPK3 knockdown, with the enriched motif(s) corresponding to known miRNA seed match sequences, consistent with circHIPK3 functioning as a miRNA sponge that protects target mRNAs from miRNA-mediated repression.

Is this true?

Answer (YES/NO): NO